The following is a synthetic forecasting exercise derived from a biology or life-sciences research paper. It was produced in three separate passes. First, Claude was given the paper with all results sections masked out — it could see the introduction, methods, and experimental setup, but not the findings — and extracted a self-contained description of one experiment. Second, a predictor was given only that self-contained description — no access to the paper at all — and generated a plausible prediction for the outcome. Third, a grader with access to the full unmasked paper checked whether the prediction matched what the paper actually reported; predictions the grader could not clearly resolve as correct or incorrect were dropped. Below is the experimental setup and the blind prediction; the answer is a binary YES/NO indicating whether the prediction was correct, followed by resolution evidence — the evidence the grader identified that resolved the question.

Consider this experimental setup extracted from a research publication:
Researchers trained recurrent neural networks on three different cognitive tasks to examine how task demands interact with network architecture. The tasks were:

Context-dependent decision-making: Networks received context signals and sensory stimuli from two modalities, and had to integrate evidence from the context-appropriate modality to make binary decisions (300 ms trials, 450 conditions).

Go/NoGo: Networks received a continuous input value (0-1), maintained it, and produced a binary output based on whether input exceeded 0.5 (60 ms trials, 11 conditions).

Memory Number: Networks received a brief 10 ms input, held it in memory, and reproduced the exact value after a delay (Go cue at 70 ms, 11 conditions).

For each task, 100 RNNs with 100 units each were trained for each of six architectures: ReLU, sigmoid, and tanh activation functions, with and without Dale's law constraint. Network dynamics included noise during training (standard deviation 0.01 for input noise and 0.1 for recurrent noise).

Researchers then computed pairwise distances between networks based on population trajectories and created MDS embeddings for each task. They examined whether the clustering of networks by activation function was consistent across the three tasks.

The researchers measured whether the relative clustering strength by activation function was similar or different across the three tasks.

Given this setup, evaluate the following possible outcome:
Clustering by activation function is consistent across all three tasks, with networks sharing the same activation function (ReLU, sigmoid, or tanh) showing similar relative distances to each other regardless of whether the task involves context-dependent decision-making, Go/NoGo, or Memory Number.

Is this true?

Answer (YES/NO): YES